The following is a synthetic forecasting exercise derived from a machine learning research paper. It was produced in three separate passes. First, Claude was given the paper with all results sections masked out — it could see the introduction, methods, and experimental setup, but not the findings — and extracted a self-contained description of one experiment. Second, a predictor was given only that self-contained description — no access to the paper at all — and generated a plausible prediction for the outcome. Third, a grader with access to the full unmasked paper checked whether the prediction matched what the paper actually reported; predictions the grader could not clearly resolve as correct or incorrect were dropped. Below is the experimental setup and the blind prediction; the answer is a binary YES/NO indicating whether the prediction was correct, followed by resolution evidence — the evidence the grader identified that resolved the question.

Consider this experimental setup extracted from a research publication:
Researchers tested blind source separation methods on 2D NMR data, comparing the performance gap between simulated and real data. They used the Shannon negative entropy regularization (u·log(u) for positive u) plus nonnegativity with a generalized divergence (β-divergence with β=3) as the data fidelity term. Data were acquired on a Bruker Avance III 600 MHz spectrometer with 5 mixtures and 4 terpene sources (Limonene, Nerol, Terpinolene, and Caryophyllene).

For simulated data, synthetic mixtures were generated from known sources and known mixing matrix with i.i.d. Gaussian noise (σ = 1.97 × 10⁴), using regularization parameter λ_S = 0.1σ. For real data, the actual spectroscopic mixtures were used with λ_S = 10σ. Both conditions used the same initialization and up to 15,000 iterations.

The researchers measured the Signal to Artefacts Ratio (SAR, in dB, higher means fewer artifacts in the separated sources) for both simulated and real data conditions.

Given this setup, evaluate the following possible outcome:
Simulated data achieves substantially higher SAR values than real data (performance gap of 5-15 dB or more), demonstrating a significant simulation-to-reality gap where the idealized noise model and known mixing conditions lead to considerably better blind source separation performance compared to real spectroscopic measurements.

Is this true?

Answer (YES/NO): YES